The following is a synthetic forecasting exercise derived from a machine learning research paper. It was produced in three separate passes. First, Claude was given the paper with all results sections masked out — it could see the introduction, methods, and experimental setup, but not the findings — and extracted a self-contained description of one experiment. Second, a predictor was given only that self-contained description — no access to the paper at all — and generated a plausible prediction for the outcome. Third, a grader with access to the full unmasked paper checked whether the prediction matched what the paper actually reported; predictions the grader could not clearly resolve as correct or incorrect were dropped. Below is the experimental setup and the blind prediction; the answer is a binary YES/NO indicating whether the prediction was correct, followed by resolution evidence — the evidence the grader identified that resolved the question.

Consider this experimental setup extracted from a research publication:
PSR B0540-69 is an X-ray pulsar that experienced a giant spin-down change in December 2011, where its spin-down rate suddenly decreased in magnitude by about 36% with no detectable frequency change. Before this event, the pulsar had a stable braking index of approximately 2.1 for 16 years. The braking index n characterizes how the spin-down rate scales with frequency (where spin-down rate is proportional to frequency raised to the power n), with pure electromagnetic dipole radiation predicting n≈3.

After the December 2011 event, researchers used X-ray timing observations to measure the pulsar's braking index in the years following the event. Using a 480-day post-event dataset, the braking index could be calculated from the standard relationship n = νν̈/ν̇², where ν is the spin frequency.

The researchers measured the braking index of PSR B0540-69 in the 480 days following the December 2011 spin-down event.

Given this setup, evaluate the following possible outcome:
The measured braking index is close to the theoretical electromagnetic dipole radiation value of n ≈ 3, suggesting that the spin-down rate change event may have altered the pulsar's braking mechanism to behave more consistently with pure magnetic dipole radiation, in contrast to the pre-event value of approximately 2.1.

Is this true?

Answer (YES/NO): NO